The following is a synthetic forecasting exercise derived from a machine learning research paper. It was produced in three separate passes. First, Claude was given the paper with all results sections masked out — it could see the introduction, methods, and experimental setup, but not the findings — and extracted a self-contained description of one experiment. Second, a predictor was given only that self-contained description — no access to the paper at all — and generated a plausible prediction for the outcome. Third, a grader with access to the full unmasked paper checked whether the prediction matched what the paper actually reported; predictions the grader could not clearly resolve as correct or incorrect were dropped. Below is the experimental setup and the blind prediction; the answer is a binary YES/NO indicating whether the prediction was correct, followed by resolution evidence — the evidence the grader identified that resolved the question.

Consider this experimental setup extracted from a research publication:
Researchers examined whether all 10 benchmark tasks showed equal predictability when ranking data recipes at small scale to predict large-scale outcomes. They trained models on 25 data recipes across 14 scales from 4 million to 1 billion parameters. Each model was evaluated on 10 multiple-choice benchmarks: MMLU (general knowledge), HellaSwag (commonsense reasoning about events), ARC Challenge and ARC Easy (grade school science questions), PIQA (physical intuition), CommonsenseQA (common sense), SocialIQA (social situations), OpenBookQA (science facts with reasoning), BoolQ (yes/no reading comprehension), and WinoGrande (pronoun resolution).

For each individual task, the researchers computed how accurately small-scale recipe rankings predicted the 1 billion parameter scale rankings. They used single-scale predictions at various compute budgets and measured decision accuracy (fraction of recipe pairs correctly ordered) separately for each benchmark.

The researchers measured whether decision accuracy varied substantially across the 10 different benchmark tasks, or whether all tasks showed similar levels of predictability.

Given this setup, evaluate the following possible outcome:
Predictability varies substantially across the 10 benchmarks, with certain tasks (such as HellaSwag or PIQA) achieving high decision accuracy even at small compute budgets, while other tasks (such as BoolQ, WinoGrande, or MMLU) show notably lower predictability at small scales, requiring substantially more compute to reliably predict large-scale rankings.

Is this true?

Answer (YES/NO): NO